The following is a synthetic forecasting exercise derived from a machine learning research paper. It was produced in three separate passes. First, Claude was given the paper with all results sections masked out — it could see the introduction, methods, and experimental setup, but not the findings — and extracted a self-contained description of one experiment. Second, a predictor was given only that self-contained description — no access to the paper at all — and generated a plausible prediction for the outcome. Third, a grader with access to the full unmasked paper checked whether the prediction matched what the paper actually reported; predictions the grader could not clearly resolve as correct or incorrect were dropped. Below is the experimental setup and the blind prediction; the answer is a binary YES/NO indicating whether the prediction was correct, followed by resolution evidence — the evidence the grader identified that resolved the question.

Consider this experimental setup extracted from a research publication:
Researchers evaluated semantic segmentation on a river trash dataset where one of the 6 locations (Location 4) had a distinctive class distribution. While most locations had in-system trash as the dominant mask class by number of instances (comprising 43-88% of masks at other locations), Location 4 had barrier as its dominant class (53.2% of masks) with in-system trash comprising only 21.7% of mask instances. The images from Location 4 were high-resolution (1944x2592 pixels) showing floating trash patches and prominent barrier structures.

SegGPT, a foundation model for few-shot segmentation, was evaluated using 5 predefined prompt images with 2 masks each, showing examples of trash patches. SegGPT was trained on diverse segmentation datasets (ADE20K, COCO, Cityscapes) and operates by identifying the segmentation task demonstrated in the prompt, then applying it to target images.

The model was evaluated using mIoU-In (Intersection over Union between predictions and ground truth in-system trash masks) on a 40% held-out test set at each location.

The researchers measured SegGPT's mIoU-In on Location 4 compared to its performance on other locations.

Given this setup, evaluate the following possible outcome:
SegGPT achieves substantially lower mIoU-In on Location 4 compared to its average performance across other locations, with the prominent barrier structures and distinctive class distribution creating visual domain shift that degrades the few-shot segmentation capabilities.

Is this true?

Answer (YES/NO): NO